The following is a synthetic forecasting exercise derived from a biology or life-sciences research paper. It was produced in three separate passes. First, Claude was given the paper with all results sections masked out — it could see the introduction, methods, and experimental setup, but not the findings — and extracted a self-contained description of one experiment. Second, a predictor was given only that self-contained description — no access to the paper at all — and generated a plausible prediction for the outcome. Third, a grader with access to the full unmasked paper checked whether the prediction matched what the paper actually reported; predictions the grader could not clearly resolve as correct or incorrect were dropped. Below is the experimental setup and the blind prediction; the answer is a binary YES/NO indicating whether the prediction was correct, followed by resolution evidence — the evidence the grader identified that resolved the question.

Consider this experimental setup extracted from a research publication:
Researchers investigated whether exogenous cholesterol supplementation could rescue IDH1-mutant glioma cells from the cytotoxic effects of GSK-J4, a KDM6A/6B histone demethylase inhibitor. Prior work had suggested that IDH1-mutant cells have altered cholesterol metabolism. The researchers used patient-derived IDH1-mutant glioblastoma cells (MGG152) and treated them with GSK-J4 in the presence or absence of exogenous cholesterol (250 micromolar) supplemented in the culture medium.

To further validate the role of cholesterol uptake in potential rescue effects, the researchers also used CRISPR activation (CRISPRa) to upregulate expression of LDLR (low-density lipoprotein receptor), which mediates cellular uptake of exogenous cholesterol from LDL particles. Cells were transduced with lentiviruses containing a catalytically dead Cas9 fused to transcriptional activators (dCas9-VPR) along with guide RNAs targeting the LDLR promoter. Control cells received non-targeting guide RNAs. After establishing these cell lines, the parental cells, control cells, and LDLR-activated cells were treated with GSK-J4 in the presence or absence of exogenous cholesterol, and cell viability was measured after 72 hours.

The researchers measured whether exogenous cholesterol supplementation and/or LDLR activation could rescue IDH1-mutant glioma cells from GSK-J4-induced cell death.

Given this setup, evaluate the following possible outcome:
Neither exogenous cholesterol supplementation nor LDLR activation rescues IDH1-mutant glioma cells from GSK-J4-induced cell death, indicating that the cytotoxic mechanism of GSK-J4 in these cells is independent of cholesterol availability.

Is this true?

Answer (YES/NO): NO